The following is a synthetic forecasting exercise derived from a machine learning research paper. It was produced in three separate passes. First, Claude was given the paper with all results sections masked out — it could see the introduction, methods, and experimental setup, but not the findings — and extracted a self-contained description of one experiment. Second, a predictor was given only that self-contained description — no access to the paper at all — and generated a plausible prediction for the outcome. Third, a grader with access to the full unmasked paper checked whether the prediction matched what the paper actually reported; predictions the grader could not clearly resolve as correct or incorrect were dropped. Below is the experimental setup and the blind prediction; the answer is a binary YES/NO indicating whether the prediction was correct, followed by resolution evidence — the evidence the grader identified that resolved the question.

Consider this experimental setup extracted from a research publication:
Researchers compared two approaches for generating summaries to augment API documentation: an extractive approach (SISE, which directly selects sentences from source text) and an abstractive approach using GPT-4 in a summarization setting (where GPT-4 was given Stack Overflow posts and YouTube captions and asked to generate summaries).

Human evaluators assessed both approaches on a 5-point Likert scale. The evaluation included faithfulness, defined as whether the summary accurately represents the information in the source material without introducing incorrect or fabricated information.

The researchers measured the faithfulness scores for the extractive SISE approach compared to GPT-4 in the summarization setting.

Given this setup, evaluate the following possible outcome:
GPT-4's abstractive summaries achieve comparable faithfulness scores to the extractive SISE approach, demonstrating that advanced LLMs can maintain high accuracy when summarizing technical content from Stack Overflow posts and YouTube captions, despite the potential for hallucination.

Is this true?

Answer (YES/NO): NO